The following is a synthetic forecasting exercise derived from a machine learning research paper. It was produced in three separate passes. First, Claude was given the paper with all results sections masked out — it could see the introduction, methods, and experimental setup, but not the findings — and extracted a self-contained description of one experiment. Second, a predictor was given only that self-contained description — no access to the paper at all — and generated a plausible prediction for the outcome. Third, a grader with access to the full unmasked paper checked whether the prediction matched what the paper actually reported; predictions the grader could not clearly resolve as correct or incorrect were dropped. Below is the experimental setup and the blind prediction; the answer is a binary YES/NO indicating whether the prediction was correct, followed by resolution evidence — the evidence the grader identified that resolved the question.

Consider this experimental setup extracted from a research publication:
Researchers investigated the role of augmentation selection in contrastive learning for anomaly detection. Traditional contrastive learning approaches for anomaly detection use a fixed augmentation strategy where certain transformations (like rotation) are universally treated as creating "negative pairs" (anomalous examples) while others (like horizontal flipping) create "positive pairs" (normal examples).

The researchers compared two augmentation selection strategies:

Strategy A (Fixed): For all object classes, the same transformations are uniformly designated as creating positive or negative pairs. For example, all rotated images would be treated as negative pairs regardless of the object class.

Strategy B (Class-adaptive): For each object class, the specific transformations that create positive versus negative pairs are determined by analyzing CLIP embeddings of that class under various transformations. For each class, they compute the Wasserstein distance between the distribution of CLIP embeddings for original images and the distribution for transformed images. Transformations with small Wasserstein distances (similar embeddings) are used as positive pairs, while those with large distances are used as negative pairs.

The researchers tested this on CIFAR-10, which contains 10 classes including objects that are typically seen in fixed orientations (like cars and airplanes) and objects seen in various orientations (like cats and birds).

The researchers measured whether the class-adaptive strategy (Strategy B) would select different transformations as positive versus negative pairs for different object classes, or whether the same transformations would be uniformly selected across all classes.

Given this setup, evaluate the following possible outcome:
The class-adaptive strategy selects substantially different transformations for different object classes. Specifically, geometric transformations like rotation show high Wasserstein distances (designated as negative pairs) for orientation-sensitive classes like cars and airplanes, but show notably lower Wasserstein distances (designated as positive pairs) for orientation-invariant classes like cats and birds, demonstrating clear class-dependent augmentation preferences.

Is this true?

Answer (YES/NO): YES